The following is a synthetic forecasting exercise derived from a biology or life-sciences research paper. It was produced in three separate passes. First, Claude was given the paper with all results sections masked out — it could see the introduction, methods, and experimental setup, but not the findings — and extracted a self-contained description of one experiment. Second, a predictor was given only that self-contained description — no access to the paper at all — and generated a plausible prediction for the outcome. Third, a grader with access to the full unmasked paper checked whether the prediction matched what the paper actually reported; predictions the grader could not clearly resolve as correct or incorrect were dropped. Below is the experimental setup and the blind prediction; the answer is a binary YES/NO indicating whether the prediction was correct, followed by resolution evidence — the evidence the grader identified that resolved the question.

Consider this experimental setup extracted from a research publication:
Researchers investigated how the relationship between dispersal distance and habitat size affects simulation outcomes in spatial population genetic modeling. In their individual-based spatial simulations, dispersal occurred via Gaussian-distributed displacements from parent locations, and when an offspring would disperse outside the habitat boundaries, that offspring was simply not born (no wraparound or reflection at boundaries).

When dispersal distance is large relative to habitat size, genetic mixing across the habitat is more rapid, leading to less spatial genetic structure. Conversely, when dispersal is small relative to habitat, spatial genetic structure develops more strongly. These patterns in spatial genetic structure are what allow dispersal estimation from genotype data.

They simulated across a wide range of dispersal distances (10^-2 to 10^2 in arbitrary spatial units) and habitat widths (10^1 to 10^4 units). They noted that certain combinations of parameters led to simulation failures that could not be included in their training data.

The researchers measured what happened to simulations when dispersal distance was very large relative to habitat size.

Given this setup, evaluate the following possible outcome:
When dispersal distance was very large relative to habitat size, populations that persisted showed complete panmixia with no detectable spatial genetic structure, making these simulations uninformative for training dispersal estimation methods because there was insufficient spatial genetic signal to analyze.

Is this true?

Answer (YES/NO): NO